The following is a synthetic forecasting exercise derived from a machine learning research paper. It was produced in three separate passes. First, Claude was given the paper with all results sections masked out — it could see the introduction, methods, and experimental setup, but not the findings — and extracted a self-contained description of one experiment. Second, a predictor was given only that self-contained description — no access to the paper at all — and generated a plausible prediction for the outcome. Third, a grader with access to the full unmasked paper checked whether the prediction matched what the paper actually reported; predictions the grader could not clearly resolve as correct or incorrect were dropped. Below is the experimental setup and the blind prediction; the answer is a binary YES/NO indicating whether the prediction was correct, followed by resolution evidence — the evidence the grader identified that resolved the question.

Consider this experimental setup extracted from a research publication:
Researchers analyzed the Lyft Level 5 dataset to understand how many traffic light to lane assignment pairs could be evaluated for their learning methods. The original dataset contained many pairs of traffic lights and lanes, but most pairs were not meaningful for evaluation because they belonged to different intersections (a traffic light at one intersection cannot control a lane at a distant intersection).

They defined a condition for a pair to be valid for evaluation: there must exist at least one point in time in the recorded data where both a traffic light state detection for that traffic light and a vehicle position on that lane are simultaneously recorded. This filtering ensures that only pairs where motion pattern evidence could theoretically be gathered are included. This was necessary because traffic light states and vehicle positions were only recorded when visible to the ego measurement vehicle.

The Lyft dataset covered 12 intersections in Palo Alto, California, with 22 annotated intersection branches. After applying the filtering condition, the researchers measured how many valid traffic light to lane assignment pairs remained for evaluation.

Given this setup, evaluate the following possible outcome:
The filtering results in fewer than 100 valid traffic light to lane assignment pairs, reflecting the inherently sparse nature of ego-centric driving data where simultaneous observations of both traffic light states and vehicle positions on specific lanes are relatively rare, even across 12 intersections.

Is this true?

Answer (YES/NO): NO